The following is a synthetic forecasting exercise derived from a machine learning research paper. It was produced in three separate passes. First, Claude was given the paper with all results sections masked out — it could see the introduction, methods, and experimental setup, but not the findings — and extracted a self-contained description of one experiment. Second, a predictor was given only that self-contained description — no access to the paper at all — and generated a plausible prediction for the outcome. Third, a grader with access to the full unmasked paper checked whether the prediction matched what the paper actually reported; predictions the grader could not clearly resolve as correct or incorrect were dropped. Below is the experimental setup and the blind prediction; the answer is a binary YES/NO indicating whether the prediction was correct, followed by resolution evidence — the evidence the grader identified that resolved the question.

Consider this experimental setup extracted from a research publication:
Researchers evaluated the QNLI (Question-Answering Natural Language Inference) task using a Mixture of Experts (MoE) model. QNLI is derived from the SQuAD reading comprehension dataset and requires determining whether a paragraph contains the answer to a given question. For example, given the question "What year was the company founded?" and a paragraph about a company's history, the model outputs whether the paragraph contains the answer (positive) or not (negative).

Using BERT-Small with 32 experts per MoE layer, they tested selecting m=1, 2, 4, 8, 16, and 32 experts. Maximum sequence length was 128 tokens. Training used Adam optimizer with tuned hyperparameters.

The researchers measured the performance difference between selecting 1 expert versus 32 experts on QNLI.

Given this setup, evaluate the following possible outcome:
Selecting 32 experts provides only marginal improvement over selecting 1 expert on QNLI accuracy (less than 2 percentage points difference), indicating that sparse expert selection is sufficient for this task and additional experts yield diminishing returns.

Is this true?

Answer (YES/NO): YES